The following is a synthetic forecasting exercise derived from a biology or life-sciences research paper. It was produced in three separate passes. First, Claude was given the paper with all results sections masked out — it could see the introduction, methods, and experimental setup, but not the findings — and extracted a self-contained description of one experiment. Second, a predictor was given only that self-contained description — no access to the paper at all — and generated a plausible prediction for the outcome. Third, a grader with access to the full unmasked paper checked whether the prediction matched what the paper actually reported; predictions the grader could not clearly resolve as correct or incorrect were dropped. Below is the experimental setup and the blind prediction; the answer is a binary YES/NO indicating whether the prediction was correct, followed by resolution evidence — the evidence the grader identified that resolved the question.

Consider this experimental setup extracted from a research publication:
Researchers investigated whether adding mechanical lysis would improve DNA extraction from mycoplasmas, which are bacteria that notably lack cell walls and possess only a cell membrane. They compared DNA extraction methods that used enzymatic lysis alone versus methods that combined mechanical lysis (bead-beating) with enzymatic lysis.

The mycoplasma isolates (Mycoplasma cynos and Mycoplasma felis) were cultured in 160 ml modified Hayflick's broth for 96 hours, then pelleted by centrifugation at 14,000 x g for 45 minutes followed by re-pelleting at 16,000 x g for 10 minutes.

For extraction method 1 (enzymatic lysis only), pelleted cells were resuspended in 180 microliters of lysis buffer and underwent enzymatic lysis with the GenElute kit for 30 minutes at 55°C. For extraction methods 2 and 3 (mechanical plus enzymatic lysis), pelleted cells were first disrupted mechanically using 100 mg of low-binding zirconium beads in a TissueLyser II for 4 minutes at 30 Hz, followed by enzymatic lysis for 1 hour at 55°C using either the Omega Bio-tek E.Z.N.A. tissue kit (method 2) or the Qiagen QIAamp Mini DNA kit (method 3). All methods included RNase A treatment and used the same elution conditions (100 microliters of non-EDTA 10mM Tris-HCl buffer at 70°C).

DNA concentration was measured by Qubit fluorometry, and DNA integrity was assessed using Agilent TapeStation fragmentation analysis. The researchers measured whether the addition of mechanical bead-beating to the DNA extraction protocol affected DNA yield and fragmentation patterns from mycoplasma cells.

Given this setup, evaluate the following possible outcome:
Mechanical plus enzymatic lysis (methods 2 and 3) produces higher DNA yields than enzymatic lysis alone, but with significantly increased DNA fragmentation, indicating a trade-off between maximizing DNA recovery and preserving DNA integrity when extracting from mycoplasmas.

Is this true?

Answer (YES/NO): NO